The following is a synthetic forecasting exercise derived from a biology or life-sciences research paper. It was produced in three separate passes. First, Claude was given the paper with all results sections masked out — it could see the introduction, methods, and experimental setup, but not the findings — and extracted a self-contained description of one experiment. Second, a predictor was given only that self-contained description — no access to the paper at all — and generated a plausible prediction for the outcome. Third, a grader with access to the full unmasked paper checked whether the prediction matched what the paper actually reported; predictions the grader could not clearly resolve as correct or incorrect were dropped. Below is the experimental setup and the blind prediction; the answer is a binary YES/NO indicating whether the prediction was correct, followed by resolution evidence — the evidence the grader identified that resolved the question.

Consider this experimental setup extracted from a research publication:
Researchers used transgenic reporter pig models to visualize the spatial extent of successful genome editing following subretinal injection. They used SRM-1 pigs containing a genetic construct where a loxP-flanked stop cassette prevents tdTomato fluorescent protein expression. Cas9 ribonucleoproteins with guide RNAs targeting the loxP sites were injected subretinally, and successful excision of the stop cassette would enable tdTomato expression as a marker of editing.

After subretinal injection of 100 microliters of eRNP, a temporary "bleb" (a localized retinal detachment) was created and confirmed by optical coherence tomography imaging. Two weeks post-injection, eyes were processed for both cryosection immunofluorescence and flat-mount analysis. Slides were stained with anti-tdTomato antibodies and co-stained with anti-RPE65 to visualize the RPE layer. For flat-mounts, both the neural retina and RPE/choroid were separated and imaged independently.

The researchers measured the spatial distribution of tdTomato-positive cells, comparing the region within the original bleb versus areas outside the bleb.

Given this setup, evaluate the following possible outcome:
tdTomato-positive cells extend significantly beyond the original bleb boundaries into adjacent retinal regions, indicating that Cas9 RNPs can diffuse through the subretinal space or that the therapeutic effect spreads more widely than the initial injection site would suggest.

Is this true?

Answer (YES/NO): NO